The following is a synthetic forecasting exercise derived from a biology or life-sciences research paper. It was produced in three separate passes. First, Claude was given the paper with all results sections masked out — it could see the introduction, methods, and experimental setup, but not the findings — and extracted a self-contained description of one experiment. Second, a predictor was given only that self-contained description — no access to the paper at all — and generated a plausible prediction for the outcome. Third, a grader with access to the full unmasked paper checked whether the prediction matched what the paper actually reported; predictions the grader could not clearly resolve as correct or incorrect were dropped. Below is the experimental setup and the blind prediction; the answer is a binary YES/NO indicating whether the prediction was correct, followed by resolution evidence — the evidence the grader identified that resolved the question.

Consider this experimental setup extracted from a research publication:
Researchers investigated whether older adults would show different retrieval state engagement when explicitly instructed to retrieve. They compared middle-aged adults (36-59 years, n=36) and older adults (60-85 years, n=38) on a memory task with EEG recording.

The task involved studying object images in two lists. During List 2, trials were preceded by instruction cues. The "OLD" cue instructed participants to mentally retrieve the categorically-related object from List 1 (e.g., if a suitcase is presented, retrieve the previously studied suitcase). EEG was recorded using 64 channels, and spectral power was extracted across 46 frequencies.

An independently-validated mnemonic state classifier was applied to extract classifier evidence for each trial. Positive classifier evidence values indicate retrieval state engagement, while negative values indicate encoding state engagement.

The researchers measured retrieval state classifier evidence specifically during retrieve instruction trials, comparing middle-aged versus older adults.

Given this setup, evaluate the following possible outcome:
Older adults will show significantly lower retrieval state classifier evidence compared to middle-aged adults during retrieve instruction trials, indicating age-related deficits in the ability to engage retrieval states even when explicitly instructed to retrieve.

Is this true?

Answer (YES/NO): YES